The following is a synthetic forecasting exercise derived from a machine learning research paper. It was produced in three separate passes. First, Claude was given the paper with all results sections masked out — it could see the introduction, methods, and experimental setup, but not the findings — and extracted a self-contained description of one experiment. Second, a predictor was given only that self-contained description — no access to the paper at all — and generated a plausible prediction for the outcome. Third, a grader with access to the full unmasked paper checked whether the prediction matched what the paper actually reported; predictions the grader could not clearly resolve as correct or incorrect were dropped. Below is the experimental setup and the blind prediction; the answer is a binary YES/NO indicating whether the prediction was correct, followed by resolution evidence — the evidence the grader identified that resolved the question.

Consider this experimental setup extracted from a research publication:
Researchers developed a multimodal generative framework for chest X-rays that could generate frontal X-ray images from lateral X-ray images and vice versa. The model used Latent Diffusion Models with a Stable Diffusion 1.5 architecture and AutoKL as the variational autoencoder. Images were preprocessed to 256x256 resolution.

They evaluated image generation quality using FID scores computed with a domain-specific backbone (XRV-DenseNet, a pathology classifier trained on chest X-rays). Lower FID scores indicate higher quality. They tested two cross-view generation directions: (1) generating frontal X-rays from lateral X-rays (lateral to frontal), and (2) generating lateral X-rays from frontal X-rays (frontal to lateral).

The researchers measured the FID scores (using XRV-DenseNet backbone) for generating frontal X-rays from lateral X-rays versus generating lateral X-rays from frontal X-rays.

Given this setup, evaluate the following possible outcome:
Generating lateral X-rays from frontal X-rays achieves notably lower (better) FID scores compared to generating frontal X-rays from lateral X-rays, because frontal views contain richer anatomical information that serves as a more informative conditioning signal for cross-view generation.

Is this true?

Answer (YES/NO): NO